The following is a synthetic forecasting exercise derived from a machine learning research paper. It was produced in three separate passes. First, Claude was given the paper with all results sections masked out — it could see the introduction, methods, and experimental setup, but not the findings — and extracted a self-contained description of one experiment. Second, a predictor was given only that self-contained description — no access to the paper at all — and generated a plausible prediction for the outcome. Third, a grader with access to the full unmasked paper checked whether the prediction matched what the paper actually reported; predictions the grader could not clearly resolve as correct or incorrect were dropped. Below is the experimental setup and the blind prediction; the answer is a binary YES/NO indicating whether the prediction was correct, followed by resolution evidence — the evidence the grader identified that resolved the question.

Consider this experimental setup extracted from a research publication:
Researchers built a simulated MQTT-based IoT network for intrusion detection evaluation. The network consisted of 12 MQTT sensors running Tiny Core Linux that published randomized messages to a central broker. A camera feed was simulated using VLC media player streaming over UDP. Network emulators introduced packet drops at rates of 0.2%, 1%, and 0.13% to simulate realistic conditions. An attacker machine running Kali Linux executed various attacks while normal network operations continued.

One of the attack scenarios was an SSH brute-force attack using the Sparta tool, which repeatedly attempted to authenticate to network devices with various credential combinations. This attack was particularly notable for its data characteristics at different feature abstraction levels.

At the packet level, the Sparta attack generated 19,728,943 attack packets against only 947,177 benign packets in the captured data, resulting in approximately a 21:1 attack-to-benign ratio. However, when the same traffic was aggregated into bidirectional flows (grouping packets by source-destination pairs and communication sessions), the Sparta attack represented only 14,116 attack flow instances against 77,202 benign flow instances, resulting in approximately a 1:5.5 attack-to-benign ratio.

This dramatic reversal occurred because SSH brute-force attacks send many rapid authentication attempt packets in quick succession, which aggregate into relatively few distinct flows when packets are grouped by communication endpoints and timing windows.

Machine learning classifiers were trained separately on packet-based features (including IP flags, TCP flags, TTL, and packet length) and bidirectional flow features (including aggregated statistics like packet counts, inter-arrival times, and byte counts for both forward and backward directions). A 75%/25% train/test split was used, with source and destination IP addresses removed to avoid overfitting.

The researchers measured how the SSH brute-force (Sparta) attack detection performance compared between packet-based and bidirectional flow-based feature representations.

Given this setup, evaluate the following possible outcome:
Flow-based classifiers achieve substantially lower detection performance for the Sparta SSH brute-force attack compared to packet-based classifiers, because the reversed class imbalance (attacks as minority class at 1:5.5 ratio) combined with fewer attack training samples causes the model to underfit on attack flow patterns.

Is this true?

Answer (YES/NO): NO